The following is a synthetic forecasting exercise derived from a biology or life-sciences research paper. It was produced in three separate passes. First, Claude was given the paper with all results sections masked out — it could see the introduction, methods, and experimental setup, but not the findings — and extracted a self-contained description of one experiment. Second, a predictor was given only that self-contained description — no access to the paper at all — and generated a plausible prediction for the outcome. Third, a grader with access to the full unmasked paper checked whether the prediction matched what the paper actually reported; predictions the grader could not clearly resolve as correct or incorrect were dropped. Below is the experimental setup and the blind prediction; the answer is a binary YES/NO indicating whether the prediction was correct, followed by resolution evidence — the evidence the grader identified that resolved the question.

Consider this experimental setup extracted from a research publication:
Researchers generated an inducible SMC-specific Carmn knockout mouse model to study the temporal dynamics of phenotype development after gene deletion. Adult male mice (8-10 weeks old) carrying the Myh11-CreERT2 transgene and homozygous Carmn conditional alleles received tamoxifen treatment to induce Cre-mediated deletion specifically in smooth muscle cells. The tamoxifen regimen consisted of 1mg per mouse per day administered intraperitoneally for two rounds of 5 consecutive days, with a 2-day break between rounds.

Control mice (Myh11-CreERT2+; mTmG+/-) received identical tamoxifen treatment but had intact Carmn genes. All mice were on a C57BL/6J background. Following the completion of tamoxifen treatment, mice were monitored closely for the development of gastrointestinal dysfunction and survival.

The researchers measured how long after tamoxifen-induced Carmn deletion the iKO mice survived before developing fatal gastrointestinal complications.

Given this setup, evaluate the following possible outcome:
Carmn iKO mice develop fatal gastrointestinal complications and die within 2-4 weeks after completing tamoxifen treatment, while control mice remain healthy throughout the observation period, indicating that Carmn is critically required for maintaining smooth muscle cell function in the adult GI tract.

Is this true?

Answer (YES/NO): NO